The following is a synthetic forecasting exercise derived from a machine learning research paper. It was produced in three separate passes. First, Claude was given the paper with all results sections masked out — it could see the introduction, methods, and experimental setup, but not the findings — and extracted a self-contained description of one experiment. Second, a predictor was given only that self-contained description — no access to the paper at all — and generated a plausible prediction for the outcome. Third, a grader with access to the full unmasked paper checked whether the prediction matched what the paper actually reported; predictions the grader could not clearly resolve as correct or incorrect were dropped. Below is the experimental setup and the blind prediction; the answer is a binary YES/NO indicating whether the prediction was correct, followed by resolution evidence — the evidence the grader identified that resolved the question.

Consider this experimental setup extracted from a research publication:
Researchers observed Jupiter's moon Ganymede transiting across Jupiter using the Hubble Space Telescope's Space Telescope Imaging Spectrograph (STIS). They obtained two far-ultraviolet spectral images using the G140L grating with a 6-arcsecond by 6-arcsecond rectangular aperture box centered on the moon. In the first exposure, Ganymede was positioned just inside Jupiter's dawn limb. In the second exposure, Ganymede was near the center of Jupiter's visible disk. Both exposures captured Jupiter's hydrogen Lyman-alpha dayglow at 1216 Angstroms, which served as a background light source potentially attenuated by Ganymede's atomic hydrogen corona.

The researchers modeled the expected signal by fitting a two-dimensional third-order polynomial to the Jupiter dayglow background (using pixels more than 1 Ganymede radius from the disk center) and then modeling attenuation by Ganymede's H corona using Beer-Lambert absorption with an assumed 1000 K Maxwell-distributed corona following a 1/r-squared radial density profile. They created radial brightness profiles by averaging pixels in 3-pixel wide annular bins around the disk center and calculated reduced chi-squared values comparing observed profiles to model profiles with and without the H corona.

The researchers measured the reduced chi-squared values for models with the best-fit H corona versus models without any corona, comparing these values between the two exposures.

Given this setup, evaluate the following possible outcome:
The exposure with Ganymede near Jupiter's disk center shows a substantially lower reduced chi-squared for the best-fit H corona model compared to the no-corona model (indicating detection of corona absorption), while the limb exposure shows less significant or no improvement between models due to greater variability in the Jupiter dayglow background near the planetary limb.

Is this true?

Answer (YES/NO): NO